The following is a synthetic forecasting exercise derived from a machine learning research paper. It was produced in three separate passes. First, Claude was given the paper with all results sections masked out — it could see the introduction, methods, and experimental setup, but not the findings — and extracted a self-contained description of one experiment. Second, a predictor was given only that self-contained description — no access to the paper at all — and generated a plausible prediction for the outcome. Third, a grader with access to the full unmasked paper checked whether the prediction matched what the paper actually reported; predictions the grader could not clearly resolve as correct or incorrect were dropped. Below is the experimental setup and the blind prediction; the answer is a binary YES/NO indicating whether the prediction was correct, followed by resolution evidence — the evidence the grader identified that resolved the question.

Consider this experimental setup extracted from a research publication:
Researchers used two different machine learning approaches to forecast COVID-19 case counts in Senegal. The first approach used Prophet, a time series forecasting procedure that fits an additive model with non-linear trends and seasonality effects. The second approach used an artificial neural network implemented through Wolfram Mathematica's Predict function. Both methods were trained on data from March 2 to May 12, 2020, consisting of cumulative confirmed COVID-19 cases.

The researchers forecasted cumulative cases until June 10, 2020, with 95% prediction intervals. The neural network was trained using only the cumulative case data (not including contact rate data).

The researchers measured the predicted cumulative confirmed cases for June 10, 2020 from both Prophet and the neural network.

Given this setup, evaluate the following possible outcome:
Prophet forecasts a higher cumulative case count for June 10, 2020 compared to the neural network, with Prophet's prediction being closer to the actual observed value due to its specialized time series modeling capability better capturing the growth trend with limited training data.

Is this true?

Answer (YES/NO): NO